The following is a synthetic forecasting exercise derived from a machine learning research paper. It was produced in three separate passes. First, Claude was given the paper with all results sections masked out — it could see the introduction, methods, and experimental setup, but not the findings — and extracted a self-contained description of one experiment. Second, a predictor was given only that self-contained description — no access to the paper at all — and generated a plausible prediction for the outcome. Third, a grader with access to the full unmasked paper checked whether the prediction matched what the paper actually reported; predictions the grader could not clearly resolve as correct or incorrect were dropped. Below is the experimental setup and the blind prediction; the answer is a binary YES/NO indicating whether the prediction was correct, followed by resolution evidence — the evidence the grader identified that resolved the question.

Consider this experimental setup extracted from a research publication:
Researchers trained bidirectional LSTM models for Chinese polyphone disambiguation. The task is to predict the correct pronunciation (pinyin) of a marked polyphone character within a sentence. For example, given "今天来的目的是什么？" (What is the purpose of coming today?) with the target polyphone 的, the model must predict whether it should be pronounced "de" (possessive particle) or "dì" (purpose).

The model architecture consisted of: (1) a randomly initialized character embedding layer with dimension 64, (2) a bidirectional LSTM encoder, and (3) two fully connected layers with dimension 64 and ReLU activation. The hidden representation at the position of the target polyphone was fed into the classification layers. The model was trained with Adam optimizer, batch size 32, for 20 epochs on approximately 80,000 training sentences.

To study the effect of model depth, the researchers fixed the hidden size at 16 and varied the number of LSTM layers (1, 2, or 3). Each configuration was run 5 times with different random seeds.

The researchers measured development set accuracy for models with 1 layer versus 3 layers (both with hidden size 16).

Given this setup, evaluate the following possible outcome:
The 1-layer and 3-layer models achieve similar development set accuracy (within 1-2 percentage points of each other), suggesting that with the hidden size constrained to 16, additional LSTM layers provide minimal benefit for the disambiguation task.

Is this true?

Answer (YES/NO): NO